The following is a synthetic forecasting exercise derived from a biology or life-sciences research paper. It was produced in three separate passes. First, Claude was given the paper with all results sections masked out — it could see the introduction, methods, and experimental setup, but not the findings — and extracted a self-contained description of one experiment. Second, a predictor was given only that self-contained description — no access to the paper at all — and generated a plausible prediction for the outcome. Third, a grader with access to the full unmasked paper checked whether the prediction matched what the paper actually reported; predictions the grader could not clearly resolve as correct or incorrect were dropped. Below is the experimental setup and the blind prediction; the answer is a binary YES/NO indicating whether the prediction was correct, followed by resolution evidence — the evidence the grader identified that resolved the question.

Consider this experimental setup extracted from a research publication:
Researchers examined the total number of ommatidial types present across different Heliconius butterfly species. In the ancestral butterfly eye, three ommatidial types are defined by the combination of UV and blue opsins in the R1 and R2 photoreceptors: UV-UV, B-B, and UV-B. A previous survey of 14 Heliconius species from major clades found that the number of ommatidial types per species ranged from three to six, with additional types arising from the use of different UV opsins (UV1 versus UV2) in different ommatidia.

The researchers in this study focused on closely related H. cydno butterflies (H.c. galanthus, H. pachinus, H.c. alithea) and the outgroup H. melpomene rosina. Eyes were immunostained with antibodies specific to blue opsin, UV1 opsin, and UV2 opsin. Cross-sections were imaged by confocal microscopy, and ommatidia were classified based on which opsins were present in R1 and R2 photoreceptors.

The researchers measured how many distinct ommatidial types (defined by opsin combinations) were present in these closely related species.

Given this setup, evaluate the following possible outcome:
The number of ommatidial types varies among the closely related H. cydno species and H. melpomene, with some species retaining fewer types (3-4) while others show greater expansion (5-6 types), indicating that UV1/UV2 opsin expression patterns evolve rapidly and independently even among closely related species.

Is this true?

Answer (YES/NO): NO